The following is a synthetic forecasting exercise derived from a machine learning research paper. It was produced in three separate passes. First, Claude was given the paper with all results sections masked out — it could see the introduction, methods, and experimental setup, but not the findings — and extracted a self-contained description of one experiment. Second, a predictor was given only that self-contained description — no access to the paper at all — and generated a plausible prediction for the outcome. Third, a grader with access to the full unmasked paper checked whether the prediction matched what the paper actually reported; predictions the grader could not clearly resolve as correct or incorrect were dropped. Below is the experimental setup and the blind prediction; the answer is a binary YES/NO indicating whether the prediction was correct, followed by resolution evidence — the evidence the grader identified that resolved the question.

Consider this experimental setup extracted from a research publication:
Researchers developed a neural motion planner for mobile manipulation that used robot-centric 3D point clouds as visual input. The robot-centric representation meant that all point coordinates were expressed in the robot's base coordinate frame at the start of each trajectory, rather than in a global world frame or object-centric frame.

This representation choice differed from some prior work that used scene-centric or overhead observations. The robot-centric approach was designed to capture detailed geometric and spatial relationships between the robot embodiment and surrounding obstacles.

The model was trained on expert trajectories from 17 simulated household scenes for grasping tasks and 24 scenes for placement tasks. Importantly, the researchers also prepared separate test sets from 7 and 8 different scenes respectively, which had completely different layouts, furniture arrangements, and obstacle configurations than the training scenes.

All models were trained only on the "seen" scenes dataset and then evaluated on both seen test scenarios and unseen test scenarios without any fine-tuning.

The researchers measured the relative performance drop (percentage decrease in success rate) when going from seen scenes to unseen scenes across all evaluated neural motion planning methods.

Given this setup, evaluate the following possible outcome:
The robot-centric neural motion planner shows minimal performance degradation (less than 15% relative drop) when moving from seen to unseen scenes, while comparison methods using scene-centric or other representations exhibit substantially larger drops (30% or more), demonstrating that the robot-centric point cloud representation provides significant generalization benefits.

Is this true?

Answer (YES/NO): NO